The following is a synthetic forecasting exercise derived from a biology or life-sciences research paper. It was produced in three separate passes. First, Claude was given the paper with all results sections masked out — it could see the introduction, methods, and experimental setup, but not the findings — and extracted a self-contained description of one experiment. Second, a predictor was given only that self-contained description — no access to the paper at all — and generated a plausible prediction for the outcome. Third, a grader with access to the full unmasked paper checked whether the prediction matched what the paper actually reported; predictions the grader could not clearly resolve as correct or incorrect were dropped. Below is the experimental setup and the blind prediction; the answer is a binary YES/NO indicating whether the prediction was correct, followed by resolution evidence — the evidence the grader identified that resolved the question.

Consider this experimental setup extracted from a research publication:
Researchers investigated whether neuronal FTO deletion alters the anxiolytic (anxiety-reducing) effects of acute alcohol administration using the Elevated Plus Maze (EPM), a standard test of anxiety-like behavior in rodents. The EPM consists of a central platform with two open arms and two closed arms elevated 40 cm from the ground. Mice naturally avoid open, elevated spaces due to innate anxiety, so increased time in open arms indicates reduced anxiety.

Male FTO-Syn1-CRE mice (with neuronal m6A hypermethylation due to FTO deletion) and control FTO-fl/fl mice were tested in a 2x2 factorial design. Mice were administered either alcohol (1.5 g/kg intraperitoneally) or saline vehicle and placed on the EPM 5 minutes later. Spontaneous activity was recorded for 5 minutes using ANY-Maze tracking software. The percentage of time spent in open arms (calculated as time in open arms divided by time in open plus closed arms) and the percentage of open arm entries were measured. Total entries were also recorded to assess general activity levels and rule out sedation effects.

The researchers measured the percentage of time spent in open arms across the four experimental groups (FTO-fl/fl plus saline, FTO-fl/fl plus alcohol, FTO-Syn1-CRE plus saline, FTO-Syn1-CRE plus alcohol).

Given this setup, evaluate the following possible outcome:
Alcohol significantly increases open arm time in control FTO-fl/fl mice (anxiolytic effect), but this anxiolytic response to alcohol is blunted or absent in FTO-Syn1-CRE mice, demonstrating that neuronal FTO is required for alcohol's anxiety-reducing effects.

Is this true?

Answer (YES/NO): NO